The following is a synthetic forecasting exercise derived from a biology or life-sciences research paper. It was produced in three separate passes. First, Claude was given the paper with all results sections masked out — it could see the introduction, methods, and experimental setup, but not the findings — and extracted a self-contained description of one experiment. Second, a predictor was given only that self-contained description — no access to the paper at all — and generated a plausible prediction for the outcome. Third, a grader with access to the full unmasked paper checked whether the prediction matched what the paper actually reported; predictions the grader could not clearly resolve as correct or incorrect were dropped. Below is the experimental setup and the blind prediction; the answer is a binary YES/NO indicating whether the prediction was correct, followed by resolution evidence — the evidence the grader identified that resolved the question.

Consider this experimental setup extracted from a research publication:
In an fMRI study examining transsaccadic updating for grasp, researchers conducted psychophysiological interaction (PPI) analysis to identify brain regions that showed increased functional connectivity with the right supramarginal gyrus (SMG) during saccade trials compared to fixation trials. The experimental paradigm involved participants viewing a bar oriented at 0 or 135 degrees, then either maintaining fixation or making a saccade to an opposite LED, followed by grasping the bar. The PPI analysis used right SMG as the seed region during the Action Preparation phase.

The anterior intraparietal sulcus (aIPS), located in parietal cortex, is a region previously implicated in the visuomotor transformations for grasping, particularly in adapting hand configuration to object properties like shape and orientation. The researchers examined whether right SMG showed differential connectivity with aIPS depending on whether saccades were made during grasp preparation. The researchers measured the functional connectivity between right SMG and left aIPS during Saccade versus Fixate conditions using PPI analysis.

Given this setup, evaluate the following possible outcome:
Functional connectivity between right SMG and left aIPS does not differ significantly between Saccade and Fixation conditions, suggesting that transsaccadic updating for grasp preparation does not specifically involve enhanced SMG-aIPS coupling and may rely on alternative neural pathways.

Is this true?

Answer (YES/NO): NO